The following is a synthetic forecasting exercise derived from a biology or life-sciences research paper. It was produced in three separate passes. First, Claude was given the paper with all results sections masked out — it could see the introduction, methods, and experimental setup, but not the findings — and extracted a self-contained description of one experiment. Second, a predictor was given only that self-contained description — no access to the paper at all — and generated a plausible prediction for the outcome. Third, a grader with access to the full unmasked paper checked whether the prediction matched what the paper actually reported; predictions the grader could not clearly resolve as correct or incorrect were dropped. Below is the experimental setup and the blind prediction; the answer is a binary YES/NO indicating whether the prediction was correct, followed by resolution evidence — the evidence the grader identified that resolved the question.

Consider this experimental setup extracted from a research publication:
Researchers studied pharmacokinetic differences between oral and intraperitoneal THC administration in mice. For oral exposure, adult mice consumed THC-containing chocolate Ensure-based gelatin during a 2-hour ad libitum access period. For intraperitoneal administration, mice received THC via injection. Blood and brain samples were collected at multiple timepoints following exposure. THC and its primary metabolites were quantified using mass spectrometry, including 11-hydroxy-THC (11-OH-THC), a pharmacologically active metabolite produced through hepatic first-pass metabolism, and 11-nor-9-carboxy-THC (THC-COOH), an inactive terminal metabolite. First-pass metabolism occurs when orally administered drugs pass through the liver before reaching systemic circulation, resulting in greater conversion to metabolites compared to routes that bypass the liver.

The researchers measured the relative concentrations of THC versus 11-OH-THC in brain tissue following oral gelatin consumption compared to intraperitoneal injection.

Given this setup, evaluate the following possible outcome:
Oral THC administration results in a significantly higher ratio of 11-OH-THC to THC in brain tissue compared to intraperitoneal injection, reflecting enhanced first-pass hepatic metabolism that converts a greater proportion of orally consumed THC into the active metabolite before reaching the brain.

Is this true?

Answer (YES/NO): YES